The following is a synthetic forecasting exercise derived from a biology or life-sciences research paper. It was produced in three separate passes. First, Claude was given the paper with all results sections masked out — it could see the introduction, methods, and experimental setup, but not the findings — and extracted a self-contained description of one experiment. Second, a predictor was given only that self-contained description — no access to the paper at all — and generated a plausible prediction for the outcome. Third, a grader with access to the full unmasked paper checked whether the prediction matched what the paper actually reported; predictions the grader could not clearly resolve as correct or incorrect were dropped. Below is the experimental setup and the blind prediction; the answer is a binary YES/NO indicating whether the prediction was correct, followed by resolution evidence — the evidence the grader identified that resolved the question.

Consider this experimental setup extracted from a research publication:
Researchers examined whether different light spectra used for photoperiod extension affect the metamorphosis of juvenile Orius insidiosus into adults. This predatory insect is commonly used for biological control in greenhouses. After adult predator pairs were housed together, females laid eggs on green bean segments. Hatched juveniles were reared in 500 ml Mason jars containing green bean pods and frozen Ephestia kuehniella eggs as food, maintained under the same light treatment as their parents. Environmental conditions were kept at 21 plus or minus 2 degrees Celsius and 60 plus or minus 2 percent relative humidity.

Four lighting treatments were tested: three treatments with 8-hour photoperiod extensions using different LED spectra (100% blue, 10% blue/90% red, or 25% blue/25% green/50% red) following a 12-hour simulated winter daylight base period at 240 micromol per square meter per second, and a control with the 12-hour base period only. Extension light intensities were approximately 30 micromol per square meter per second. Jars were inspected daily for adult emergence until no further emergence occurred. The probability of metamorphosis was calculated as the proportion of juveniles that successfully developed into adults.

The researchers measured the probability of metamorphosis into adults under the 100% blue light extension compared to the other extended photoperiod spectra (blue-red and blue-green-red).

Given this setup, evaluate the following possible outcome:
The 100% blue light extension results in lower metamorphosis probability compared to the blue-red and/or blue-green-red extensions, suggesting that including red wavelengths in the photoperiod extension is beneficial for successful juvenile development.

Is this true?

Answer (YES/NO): NO